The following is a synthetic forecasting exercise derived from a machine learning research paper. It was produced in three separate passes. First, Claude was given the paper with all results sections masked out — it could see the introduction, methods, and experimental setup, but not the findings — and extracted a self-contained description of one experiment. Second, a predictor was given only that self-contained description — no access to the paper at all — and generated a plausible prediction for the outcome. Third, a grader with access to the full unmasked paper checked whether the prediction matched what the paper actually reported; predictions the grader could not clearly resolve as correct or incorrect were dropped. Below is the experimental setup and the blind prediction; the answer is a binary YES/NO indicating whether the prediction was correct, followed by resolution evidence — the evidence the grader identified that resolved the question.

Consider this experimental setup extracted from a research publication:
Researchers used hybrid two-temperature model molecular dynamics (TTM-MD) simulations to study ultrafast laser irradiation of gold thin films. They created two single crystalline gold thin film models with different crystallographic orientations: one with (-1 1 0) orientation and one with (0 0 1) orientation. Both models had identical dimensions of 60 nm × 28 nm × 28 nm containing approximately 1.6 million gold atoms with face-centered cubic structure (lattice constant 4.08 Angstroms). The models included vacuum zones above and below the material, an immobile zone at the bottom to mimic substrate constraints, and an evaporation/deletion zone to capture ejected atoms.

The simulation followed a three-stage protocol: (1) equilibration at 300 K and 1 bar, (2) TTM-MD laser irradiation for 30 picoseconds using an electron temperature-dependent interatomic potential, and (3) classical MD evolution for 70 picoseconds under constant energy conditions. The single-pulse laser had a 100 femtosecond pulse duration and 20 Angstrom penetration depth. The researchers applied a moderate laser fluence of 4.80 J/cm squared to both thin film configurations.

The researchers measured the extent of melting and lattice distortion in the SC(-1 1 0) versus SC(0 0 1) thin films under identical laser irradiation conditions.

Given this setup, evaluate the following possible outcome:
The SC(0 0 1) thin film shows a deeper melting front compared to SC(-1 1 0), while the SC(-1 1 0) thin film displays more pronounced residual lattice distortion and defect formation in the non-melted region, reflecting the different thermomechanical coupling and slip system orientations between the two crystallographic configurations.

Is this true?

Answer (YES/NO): NO